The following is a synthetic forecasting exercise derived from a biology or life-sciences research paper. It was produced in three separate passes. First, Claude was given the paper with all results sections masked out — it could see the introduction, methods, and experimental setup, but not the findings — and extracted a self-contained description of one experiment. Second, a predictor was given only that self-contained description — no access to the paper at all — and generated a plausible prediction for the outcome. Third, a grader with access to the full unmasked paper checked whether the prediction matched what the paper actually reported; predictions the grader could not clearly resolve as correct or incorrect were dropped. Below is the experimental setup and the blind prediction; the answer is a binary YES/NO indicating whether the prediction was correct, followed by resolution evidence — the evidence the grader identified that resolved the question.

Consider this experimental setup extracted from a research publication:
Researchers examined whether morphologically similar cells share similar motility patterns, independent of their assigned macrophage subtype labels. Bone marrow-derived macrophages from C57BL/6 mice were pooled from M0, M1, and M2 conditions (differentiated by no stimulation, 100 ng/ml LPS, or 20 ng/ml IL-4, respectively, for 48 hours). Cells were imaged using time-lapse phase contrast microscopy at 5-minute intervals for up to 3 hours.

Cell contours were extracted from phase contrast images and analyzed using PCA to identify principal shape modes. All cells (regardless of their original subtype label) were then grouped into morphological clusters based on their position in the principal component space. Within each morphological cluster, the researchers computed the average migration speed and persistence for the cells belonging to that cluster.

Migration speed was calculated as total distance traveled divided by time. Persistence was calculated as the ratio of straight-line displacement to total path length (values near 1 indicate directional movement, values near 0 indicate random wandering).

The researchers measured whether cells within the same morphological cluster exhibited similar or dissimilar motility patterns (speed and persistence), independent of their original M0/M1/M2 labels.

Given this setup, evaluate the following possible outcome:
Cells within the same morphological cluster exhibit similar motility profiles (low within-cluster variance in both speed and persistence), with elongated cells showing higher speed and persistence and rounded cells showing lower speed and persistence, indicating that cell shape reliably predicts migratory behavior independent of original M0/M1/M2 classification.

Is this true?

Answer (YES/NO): NO